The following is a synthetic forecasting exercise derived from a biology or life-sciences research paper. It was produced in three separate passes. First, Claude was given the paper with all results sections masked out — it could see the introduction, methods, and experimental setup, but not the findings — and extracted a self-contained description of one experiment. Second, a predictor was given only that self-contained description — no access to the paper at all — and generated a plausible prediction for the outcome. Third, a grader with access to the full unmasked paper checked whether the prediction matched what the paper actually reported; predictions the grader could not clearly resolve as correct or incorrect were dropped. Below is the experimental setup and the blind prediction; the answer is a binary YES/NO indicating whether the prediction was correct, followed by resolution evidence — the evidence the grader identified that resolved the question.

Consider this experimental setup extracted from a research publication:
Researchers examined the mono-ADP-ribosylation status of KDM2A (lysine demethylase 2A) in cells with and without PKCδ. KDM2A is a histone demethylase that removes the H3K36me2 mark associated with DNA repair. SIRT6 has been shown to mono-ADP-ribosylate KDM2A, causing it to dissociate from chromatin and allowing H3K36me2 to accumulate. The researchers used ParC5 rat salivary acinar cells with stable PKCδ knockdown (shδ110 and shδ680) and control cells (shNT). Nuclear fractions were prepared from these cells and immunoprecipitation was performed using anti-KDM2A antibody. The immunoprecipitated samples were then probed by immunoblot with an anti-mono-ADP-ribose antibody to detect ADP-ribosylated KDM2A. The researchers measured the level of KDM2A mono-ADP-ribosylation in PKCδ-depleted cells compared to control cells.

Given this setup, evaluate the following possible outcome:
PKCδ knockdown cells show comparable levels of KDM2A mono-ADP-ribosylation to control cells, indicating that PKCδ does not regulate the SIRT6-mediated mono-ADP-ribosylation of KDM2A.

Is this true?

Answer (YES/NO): NO